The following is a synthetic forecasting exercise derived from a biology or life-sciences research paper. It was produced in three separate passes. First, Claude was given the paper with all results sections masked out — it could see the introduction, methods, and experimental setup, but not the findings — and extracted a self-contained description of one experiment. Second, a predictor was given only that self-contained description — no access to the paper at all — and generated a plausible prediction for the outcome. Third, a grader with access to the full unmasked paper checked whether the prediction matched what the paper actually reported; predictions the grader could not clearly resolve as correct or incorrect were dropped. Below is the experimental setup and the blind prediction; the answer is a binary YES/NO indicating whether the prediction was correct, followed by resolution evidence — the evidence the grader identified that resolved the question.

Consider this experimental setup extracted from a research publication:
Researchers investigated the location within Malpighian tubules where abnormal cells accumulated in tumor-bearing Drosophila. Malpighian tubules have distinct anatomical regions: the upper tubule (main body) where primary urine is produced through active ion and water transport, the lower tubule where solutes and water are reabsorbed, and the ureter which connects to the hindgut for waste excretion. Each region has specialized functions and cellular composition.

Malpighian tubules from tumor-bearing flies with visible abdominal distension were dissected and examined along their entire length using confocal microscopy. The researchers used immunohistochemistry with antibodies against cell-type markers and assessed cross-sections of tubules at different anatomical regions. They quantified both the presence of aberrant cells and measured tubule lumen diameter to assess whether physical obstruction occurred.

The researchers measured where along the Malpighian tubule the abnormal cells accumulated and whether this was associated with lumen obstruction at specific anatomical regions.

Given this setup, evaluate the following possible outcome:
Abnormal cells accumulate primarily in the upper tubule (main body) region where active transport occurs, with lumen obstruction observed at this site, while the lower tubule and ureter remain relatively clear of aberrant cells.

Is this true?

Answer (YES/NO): NO